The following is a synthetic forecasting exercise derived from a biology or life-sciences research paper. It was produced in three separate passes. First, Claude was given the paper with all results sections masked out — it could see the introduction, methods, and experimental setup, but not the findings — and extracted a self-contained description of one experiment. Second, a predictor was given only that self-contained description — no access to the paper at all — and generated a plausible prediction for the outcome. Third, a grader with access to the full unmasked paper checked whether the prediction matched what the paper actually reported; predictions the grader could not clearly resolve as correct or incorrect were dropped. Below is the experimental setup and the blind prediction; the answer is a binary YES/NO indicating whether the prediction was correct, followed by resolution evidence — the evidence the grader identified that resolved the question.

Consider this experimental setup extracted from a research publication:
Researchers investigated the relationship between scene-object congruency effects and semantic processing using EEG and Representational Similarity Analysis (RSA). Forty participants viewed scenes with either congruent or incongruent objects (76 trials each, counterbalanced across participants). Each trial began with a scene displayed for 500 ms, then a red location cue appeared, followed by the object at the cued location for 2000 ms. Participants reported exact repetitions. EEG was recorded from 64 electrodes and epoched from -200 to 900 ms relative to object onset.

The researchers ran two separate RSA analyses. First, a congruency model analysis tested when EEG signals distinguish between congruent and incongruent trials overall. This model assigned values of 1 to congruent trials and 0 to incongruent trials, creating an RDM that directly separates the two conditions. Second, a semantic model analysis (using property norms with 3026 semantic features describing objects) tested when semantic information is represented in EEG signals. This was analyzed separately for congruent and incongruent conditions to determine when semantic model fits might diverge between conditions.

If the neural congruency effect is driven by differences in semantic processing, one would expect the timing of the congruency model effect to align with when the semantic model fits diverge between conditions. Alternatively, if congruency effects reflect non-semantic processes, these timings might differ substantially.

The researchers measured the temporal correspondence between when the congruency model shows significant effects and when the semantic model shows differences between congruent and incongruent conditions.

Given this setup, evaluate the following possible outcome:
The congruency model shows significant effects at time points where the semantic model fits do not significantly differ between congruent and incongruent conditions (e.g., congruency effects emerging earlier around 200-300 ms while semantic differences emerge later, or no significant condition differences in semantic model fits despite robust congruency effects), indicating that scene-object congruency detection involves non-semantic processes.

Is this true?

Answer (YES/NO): NO